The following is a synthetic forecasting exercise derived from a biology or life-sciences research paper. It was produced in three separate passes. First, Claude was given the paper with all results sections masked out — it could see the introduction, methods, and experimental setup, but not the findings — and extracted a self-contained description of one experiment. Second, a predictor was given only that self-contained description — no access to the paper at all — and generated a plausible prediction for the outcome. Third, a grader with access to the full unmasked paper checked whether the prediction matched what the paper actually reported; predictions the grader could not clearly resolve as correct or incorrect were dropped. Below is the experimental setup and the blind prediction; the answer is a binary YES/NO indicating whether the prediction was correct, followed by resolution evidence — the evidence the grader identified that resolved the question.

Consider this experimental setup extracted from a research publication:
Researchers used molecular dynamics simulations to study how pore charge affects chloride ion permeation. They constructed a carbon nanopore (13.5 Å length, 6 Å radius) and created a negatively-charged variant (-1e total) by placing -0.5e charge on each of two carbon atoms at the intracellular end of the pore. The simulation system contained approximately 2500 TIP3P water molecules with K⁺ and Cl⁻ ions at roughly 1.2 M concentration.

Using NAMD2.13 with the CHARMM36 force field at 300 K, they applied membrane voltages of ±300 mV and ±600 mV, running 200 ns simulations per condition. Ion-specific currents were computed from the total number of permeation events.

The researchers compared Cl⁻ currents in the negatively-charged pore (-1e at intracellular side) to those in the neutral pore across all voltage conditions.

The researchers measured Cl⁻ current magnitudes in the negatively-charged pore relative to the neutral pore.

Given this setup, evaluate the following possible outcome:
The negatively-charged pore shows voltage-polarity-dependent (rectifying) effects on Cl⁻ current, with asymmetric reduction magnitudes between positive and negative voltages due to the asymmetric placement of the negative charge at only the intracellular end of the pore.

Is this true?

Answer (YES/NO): NO